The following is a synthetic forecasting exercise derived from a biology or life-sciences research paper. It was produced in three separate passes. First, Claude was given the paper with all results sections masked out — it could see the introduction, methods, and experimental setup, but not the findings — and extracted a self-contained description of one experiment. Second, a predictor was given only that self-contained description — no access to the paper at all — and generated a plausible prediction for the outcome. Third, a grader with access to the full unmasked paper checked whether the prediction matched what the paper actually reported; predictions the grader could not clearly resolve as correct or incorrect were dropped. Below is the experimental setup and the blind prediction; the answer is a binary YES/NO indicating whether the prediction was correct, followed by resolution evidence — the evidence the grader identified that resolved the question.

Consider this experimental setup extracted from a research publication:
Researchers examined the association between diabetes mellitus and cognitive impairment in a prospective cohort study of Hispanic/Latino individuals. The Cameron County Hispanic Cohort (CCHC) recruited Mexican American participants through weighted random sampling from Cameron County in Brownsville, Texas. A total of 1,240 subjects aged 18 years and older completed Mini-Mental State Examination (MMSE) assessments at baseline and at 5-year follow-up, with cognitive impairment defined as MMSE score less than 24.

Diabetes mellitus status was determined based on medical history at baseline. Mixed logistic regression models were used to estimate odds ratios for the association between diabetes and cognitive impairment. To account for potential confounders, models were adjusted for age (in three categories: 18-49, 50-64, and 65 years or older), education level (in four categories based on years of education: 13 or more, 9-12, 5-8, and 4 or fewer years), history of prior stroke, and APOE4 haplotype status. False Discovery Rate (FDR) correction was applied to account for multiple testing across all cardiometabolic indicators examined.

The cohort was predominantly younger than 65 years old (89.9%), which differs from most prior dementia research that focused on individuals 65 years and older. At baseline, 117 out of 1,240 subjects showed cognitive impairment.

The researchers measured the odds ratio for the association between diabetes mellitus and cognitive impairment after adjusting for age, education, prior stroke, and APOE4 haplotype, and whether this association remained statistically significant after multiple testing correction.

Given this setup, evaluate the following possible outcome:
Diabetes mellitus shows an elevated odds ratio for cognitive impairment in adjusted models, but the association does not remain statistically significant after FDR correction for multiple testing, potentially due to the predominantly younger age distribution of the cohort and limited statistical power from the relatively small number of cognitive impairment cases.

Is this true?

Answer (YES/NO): NO